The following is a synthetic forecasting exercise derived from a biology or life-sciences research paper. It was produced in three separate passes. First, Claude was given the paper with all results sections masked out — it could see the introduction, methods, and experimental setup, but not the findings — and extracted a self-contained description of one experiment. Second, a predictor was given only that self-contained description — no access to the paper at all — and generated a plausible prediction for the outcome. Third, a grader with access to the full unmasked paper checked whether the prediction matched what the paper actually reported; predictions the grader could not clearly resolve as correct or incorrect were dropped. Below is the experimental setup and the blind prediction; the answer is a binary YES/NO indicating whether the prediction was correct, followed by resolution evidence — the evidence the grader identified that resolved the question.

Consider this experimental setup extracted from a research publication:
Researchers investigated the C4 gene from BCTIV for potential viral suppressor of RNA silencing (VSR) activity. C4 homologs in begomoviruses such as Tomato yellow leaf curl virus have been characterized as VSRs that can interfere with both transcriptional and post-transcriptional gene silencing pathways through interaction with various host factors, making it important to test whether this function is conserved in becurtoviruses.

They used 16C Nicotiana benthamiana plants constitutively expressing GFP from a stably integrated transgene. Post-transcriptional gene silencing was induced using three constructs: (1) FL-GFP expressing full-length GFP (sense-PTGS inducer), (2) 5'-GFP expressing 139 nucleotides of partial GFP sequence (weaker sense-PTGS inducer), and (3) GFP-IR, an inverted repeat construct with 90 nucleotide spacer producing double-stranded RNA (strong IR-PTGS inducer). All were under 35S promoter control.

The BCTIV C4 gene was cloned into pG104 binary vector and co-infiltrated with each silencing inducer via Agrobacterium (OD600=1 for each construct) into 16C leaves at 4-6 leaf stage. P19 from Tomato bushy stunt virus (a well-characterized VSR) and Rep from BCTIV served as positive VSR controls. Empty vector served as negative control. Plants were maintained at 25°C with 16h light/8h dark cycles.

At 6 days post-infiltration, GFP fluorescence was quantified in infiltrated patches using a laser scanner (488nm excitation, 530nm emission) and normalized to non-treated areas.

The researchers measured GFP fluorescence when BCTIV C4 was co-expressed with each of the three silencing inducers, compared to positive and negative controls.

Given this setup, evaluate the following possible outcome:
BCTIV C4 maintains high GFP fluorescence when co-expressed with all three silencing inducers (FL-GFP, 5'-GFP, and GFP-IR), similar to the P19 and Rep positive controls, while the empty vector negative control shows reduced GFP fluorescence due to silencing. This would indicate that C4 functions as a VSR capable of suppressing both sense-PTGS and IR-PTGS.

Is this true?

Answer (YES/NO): NO